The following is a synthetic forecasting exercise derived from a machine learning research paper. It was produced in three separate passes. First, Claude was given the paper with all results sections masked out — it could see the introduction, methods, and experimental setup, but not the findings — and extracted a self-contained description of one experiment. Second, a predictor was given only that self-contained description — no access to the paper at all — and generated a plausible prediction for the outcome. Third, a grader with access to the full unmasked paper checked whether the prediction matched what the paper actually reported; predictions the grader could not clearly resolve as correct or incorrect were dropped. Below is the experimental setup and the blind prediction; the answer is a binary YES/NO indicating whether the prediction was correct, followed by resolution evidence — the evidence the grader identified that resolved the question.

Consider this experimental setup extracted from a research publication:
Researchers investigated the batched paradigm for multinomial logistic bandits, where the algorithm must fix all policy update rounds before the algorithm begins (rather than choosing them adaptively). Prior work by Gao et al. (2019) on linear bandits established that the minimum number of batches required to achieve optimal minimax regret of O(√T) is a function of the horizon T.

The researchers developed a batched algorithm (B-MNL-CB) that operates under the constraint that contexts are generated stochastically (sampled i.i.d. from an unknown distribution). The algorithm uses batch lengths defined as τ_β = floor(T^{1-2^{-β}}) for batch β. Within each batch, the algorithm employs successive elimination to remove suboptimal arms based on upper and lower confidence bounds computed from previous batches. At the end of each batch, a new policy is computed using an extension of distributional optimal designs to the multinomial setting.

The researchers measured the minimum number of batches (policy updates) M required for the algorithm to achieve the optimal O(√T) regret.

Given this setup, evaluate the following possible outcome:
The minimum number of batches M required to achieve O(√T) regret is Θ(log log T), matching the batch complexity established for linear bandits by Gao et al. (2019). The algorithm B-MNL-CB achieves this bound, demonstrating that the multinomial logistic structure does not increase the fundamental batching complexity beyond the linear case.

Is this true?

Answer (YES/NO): YES